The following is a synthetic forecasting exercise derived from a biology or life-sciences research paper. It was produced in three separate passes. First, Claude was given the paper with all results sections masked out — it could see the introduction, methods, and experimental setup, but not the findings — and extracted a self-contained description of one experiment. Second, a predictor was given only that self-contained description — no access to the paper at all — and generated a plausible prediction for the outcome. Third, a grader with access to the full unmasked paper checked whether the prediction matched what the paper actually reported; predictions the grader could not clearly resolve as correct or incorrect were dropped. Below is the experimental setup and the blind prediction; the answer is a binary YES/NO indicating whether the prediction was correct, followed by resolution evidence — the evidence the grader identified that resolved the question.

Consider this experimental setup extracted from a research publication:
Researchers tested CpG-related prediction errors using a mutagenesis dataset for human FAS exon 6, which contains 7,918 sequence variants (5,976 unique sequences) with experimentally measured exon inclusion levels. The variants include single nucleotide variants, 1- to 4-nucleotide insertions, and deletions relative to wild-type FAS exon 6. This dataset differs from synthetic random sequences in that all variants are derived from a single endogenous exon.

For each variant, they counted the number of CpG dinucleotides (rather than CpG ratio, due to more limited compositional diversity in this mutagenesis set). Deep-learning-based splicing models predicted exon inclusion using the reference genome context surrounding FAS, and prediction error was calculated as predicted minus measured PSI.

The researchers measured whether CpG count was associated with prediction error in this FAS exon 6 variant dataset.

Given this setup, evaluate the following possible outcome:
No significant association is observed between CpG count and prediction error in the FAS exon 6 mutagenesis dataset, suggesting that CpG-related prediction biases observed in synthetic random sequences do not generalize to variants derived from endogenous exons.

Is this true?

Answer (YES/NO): NO